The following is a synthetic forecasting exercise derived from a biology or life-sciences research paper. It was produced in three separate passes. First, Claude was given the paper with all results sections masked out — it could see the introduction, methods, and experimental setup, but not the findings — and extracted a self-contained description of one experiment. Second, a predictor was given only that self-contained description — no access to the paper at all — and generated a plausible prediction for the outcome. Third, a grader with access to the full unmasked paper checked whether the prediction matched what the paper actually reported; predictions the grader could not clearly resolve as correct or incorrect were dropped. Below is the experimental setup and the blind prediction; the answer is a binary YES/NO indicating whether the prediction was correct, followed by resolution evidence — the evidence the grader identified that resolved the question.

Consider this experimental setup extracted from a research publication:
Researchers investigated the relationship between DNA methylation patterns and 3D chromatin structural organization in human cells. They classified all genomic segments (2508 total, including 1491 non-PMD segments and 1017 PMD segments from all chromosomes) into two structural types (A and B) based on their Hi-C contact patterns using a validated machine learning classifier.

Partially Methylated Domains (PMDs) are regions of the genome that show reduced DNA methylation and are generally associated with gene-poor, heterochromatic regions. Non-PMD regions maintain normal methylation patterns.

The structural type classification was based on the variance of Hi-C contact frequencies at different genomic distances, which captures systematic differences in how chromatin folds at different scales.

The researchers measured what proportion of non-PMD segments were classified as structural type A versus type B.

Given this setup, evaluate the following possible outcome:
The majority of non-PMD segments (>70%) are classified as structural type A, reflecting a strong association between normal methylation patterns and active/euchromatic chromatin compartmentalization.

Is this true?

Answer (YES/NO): YES